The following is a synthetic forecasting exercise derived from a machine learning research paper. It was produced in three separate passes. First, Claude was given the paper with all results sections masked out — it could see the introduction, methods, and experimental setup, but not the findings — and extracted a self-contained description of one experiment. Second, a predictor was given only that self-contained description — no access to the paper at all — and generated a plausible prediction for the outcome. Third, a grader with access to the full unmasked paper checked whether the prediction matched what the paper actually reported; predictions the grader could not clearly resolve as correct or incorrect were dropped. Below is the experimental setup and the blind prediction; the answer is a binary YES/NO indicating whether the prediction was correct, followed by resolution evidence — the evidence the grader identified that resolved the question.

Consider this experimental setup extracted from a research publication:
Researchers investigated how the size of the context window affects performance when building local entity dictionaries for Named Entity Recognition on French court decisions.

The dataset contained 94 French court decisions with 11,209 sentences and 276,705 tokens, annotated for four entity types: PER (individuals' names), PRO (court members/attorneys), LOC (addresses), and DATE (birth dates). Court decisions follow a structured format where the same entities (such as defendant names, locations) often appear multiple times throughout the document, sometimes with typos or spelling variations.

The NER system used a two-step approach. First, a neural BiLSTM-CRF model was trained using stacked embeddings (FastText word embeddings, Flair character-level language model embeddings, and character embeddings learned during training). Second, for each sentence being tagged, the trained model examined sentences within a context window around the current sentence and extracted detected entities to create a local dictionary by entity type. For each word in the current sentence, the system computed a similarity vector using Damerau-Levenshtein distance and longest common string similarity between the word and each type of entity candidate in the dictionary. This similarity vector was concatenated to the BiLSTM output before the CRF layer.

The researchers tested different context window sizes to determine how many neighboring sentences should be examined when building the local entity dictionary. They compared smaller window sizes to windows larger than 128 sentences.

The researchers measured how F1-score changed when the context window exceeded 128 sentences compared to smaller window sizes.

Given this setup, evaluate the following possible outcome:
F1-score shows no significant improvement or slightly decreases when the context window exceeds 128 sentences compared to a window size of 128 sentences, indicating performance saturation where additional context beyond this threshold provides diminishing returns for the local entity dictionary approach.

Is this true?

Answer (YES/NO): YES